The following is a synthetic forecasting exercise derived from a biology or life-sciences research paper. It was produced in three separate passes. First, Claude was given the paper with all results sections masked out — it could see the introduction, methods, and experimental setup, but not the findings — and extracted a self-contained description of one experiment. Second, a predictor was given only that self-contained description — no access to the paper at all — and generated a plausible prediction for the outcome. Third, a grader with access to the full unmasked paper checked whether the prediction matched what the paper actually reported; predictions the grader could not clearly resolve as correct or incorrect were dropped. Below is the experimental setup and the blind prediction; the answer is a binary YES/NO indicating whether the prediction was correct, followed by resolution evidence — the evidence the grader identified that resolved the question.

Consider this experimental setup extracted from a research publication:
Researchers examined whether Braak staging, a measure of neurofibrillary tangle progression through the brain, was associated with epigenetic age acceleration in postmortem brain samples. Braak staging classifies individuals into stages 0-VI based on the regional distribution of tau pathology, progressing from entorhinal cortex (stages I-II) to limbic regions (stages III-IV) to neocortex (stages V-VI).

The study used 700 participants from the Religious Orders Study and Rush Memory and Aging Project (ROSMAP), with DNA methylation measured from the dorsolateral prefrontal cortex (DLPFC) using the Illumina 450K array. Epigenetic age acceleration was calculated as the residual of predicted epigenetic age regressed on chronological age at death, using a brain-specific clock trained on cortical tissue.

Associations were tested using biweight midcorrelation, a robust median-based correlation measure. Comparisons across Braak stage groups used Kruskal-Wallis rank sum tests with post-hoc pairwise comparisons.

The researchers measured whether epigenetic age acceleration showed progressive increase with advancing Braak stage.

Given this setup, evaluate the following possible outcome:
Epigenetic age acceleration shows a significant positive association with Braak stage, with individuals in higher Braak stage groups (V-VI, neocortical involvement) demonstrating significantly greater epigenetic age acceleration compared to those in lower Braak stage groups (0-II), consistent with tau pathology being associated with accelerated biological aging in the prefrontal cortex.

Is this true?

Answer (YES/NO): YES